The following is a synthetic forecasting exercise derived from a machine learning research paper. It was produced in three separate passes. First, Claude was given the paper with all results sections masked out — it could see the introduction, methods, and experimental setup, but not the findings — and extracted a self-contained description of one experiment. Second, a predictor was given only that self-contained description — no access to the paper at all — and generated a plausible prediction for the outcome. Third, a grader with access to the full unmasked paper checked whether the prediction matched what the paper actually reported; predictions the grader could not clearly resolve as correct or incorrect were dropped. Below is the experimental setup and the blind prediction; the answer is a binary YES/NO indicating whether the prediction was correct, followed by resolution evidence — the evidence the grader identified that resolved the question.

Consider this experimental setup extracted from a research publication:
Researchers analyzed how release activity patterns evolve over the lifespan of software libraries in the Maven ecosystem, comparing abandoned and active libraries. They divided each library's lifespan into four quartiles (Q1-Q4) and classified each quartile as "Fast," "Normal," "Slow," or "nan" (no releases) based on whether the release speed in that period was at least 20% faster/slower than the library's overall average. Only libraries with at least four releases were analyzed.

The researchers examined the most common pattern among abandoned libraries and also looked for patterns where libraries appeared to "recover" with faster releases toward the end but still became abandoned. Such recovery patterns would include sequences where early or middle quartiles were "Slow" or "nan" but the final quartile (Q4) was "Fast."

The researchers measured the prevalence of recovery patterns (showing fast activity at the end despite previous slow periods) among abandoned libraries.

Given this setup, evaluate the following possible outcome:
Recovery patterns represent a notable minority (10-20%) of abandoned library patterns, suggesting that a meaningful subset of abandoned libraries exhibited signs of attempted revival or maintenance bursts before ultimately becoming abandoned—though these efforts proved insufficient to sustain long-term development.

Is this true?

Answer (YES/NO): NO